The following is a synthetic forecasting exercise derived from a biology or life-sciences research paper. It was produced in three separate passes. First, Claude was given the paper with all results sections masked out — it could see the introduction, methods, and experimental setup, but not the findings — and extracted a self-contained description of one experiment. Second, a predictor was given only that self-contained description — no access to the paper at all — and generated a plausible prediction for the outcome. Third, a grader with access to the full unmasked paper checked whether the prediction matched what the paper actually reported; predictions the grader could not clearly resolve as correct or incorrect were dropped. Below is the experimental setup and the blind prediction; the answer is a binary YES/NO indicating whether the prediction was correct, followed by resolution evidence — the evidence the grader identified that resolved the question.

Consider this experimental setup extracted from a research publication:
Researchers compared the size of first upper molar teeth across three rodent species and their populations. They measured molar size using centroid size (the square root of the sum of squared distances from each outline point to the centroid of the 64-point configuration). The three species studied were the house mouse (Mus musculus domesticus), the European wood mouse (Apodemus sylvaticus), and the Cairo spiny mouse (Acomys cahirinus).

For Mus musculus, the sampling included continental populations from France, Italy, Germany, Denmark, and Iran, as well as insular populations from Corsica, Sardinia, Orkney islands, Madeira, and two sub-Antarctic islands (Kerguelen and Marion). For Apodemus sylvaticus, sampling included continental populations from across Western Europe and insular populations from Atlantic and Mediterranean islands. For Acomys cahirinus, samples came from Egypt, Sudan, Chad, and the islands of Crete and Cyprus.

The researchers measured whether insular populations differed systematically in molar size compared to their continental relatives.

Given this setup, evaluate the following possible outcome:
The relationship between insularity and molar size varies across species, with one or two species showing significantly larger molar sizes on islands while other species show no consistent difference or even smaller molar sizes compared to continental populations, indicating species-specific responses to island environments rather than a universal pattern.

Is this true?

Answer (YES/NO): NO